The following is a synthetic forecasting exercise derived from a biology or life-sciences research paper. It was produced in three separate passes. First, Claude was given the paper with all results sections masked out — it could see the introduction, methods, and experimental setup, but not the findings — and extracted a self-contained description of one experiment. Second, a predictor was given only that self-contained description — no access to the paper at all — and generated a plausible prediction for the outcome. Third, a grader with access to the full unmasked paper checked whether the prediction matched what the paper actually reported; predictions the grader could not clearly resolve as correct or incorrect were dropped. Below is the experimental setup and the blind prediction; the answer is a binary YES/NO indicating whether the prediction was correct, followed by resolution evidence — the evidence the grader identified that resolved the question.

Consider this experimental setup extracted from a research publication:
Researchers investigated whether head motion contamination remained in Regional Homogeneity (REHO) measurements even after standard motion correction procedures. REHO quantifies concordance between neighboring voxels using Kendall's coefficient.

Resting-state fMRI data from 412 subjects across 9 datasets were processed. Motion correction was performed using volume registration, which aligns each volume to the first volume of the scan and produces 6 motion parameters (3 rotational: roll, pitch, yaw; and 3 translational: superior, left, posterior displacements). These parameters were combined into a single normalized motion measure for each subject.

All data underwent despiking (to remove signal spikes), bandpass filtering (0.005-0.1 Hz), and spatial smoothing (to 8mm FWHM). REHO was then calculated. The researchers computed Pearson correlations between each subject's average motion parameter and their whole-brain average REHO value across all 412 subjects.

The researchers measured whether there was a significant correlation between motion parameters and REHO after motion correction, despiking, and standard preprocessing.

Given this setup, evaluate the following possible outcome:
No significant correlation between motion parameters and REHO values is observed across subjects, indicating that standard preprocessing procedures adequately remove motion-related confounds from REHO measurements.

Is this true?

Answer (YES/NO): NO